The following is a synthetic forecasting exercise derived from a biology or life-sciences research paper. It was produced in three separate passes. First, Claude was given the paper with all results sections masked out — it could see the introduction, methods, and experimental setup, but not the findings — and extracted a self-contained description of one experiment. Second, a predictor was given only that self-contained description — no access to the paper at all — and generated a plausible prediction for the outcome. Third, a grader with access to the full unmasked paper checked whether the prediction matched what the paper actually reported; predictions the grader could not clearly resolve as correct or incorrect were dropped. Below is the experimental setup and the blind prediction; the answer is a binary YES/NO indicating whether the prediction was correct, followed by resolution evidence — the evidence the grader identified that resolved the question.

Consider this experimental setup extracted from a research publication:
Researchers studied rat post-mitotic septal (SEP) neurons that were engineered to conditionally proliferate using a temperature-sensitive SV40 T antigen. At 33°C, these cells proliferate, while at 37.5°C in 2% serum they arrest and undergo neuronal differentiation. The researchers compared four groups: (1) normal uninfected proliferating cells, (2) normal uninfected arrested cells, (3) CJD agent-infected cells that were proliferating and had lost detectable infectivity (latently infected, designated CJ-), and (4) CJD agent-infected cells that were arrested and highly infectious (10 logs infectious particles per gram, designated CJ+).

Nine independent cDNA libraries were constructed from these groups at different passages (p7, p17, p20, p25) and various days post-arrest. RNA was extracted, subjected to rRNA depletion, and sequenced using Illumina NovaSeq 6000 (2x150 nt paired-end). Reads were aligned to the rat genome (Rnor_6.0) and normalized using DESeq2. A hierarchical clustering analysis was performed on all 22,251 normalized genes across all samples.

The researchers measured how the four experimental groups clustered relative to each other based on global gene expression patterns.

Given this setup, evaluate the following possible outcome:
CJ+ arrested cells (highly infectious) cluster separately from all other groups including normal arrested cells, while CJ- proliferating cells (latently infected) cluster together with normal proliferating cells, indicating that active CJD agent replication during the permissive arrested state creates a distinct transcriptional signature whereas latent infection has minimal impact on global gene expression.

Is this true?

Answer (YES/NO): NO